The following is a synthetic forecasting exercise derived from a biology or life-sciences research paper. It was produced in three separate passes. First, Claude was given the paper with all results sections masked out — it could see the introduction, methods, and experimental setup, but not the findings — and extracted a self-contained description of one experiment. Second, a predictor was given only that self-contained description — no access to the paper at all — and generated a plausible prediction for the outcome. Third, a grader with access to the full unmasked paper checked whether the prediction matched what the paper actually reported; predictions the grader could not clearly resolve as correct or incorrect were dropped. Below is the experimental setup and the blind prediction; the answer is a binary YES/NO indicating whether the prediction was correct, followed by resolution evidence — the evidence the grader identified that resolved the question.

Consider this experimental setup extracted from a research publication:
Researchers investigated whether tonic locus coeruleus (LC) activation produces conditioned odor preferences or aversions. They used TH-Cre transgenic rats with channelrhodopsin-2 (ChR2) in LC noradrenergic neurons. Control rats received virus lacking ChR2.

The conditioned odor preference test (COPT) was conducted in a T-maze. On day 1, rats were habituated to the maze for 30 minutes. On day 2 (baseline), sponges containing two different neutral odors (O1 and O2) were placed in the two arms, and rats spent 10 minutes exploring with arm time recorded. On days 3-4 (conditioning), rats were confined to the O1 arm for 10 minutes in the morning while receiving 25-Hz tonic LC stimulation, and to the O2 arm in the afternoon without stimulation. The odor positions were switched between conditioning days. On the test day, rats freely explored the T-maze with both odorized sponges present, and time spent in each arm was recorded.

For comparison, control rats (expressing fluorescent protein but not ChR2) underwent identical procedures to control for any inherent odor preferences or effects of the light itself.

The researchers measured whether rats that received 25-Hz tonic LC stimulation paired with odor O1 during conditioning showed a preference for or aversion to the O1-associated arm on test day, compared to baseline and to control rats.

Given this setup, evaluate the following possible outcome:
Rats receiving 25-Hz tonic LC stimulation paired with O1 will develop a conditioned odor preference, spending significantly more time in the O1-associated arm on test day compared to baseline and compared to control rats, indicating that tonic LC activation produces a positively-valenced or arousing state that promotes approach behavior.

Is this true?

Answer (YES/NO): NO